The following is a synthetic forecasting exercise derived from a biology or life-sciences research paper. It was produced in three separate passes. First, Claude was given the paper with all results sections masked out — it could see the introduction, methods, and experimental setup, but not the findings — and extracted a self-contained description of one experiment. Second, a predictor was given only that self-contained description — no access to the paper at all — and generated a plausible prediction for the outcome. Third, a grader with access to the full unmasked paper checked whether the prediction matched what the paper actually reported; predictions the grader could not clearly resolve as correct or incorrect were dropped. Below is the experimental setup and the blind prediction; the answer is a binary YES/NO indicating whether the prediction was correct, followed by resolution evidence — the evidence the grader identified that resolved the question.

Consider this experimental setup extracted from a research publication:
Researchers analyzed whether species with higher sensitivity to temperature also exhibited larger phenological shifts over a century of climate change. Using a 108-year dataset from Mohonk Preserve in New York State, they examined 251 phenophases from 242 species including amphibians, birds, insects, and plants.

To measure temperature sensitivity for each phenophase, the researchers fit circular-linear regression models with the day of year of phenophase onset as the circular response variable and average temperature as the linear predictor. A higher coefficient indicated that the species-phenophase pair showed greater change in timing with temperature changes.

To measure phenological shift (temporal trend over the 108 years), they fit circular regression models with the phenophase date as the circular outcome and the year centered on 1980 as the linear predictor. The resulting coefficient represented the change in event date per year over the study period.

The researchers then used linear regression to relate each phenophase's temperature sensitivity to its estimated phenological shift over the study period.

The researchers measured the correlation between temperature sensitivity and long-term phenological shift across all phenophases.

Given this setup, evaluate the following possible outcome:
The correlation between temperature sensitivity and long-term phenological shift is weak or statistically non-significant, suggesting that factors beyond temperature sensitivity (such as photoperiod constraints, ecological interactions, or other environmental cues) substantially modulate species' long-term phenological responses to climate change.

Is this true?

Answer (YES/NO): NO